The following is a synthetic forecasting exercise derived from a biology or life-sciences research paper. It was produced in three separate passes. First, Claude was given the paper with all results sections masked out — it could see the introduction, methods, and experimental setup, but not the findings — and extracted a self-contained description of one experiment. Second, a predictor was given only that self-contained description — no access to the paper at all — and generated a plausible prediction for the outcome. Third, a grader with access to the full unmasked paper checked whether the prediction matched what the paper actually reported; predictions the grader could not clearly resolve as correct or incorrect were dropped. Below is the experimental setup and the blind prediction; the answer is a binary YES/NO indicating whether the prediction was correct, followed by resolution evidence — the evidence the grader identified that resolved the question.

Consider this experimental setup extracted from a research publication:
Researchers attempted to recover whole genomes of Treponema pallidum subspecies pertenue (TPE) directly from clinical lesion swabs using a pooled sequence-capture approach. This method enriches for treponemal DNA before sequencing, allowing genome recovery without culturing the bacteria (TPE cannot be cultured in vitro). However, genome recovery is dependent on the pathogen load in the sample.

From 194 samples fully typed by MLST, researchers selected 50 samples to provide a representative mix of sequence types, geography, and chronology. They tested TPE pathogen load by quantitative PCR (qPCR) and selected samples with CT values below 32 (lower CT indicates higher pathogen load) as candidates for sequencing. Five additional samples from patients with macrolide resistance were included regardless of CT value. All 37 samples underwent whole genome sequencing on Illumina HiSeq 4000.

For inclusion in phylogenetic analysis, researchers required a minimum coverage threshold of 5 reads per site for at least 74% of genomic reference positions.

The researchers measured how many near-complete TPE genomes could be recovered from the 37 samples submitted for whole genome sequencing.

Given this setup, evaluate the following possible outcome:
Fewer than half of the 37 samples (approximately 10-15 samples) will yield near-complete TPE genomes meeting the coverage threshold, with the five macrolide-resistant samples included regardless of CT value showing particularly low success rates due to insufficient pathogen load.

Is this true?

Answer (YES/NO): NO